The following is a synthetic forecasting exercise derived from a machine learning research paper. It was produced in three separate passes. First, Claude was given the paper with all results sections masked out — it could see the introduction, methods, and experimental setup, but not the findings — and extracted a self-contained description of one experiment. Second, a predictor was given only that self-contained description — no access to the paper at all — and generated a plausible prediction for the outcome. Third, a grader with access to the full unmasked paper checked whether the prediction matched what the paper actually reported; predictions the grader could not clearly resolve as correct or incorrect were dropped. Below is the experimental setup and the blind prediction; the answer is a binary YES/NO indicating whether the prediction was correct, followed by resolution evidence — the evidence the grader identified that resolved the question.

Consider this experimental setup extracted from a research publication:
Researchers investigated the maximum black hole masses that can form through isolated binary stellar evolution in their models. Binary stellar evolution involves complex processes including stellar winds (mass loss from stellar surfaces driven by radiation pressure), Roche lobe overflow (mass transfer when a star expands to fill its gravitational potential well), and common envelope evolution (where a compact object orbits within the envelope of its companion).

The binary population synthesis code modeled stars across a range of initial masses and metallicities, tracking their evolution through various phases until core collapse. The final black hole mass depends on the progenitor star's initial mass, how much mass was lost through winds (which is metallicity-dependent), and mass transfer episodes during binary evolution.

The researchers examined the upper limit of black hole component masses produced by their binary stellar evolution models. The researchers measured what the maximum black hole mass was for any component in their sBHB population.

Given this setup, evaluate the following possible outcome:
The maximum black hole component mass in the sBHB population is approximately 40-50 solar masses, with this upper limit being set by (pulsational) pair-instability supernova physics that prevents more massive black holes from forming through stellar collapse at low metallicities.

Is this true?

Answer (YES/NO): YES